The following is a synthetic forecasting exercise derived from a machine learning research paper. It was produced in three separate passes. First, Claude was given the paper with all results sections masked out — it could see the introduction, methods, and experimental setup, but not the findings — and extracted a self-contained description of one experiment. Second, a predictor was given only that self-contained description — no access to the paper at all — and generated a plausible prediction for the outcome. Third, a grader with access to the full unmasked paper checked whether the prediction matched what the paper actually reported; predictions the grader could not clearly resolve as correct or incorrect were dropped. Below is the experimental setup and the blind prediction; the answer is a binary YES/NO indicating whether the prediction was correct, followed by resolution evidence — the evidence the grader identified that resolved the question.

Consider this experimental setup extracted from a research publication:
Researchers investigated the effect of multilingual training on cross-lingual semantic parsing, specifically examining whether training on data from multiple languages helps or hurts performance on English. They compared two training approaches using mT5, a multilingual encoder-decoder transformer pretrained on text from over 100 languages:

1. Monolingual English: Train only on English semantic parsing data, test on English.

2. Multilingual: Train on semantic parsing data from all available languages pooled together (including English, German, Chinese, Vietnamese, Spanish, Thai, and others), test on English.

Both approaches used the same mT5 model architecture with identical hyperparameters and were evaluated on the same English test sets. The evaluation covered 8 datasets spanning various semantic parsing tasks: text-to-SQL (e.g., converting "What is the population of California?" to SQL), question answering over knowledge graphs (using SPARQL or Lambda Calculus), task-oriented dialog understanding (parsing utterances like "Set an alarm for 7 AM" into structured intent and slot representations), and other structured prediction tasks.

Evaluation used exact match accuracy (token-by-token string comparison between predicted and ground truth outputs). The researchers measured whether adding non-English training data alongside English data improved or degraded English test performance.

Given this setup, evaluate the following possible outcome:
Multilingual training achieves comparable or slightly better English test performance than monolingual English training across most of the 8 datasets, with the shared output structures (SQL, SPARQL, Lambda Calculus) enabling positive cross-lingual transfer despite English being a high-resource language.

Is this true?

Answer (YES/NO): NO